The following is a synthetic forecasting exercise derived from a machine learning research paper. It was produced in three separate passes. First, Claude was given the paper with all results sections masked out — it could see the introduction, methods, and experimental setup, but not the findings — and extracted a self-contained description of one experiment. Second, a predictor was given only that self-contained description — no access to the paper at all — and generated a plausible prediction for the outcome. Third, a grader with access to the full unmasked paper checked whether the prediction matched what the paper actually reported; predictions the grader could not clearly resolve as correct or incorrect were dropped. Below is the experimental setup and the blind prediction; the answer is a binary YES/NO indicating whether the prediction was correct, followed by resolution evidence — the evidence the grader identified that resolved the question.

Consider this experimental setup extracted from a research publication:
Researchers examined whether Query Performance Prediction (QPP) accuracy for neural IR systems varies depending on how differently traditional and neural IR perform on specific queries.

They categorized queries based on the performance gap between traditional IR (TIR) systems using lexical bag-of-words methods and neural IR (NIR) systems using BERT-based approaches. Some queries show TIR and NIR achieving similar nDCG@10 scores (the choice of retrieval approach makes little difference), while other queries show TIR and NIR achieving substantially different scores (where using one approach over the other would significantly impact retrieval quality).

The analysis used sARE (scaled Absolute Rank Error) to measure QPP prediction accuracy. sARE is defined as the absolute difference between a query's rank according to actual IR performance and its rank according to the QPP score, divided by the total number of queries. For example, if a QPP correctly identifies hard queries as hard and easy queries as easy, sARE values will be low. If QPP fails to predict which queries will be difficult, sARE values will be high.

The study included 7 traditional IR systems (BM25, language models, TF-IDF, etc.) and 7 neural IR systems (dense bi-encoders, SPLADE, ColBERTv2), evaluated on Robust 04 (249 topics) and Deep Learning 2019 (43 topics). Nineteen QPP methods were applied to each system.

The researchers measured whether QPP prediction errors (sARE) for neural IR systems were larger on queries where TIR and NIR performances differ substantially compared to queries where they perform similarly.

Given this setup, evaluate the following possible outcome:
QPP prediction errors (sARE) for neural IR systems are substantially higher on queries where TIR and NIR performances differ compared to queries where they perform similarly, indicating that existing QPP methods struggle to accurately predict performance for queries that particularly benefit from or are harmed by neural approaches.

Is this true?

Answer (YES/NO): YES